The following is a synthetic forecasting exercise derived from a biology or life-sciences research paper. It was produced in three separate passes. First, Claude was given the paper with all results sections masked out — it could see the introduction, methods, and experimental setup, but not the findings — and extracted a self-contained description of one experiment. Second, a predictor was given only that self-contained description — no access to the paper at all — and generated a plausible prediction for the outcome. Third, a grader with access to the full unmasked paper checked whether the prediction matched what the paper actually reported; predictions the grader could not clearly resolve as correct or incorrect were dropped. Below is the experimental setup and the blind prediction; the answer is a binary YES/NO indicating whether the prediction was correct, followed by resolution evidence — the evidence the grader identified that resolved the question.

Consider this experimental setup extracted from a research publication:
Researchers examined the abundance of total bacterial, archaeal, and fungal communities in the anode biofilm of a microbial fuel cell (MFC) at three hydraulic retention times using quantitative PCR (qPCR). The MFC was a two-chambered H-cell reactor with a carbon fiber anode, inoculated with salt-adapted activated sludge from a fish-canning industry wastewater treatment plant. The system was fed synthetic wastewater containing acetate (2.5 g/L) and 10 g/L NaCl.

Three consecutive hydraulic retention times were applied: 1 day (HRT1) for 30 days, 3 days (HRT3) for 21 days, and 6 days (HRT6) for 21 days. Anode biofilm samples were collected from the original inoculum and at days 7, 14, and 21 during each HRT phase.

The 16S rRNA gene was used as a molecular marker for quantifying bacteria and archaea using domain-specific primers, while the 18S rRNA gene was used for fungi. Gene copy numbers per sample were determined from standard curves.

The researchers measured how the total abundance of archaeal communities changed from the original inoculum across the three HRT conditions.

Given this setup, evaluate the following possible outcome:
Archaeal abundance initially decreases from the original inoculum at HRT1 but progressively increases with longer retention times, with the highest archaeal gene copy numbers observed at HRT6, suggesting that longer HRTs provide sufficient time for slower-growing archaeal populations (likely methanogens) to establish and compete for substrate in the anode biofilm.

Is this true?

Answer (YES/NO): NO